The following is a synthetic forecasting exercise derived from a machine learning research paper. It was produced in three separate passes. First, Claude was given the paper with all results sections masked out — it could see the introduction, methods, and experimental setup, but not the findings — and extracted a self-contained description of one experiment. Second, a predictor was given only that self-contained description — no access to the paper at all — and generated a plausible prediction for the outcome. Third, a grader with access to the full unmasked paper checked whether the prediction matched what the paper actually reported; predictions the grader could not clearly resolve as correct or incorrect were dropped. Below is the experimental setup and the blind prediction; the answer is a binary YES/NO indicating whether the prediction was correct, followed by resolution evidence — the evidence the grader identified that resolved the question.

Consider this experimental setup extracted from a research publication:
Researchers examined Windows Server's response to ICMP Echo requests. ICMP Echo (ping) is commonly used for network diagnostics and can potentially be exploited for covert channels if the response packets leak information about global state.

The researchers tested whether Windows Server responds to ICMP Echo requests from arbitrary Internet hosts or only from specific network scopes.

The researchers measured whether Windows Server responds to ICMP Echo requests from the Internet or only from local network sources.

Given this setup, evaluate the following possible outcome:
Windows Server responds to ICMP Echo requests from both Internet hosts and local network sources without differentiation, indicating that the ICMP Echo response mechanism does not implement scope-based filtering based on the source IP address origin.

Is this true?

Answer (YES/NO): NO